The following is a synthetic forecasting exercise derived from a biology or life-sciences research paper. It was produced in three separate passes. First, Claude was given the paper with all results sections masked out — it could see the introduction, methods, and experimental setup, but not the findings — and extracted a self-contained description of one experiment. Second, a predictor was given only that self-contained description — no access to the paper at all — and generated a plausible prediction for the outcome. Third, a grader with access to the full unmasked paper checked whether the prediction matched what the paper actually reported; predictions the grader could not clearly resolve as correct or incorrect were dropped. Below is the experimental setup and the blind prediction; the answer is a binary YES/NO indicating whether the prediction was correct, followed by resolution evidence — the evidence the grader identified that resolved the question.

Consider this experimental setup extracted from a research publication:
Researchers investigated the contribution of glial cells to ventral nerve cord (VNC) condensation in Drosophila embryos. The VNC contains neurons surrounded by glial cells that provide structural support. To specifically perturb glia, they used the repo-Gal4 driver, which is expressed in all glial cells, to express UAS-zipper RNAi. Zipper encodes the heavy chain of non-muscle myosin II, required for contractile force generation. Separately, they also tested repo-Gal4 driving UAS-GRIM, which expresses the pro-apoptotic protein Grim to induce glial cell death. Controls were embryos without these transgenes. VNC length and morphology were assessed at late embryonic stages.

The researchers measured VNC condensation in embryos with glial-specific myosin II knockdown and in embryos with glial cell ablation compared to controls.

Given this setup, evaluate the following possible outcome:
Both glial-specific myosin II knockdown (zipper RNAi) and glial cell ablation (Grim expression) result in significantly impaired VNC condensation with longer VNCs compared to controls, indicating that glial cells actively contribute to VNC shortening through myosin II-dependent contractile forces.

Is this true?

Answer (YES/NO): YES